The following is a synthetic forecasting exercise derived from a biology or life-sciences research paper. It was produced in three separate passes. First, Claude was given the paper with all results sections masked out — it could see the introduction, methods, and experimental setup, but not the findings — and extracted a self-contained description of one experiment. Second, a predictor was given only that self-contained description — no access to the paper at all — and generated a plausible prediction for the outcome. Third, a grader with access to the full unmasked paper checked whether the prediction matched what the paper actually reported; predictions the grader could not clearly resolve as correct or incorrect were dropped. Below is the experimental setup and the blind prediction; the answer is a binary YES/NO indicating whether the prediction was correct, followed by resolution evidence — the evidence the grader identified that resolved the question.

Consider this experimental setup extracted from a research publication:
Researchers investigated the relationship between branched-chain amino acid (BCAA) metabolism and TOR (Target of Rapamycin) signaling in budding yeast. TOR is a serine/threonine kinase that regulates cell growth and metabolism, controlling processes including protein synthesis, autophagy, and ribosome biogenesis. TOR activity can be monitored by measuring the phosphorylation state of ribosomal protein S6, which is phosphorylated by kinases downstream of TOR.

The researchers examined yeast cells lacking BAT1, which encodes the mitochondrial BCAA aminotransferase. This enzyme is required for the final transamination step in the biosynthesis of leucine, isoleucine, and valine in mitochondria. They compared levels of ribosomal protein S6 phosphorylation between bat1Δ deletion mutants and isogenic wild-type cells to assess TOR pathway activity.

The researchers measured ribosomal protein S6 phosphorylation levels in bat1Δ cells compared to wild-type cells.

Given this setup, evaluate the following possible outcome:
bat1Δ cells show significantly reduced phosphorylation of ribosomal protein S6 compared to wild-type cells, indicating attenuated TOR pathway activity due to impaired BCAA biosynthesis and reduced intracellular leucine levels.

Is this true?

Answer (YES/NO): YES